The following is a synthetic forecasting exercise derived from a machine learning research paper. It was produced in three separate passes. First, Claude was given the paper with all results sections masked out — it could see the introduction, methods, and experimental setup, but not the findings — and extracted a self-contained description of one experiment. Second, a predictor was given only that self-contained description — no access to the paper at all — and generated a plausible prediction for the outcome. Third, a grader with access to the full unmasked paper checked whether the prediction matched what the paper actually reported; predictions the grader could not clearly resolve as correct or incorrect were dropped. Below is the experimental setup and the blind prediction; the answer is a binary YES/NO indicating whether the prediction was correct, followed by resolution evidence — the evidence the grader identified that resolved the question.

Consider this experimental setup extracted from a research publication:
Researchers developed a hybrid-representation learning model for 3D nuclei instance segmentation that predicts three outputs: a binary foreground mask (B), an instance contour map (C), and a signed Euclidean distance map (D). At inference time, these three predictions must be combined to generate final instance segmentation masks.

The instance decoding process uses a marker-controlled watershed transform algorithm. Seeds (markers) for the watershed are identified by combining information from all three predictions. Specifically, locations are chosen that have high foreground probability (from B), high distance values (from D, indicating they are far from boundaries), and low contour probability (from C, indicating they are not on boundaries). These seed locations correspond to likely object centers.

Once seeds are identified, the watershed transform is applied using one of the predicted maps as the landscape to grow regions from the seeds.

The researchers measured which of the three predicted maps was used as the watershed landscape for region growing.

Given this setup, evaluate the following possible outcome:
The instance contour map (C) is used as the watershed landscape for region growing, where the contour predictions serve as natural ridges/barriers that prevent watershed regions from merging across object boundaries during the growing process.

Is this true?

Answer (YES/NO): NO